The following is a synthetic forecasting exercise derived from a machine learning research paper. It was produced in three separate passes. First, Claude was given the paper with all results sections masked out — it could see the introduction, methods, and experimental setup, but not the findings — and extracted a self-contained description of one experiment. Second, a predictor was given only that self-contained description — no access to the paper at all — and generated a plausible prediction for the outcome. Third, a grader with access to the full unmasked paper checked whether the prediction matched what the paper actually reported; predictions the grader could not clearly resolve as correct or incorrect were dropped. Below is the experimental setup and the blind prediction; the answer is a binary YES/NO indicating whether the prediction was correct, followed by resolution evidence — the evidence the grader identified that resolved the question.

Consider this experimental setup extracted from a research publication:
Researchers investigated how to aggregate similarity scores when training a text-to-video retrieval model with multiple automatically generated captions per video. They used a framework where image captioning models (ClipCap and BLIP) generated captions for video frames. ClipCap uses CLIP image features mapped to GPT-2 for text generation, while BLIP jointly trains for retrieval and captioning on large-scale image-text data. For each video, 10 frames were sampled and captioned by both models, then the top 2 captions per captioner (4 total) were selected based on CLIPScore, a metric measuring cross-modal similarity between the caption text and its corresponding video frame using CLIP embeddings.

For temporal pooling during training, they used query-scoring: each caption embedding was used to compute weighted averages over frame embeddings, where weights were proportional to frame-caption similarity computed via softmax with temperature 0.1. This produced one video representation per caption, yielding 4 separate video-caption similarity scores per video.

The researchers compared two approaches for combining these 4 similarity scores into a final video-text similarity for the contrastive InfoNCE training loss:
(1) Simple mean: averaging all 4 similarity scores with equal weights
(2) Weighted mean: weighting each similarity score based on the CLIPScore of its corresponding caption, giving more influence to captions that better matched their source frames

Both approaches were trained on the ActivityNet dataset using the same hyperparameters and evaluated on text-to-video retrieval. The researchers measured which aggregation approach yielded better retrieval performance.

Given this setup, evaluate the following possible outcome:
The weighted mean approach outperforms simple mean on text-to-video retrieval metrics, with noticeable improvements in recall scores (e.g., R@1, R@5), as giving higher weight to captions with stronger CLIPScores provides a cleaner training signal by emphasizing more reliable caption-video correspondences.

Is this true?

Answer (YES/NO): NO